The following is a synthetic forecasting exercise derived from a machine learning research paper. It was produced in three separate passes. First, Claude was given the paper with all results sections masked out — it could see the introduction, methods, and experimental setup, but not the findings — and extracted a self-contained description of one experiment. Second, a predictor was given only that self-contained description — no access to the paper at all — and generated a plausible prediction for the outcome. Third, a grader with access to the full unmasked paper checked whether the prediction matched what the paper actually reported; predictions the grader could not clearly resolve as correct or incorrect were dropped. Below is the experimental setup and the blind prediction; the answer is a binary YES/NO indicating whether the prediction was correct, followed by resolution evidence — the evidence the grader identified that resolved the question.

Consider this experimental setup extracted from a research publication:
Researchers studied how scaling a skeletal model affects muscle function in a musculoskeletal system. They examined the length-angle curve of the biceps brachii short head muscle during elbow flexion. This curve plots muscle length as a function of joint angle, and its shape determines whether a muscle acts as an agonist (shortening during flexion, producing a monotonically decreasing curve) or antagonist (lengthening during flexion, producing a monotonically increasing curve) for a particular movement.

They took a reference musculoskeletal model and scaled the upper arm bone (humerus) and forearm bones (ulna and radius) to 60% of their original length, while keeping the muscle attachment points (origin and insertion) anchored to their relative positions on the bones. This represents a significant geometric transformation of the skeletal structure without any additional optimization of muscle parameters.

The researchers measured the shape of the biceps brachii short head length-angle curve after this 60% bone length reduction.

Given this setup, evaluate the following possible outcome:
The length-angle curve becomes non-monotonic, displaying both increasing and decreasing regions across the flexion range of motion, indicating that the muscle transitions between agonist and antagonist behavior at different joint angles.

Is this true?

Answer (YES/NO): YES